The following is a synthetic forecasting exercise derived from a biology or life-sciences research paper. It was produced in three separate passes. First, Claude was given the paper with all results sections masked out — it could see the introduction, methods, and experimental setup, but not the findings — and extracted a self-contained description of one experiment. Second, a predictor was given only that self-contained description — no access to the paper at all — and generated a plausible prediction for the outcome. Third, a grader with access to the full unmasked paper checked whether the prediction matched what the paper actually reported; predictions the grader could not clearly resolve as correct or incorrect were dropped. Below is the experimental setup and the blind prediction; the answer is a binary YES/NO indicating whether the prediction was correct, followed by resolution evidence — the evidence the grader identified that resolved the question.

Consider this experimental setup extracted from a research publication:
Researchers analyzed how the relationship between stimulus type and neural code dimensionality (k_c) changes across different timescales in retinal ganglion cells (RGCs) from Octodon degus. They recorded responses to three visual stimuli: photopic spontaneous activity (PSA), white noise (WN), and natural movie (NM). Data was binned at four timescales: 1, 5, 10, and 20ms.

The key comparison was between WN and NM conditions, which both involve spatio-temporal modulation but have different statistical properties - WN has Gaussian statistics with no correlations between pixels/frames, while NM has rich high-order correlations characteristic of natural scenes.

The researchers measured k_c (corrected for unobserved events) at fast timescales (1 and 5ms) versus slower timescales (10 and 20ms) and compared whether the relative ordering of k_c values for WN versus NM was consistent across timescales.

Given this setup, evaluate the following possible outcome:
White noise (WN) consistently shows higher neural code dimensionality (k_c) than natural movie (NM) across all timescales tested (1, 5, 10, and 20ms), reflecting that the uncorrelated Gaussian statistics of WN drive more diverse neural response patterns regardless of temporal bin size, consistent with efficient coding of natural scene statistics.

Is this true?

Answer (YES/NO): NO